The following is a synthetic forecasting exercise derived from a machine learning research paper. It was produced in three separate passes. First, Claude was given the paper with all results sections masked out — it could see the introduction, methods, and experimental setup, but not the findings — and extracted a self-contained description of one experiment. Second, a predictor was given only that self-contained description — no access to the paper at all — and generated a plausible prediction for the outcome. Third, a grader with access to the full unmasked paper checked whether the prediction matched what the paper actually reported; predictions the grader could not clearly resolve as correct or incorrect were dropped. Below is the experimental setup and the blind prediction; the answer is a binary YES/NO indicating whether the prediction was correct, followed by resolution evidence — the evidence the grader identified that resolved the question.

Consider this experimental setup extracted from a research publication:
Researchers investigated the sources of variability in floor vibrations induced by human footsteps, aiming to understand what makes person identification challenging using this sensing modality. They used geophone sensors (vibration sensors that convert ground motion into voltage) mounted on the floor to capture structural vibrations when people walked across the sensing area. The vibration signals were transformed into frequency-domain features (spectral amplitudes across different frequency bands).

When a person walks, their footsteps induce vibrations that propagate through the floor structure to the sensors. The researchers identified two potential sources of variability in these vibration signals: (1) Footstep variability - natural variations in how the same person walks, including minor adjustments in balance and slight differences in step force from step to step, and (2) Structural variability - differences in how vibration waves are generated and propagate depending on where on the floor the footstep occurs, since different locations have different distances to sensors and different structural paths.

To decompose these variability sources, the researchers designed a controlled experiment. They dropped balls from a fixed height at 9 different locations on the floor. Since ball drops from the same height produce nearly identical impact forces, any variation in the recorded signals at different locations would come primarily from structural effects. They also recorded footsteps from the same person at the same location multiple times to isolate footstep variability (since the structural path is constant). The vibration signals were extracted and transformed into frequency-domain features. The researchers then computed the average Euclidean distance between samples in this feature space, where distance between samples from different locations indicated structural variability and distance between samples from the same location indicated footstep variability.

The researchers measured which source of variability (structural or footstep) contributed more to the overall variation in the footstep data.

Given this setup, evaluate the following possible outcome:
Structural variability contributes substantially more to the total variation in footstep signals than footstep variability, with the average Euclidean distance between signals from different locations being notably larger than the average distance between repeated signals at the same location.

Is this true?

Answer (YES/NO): YES